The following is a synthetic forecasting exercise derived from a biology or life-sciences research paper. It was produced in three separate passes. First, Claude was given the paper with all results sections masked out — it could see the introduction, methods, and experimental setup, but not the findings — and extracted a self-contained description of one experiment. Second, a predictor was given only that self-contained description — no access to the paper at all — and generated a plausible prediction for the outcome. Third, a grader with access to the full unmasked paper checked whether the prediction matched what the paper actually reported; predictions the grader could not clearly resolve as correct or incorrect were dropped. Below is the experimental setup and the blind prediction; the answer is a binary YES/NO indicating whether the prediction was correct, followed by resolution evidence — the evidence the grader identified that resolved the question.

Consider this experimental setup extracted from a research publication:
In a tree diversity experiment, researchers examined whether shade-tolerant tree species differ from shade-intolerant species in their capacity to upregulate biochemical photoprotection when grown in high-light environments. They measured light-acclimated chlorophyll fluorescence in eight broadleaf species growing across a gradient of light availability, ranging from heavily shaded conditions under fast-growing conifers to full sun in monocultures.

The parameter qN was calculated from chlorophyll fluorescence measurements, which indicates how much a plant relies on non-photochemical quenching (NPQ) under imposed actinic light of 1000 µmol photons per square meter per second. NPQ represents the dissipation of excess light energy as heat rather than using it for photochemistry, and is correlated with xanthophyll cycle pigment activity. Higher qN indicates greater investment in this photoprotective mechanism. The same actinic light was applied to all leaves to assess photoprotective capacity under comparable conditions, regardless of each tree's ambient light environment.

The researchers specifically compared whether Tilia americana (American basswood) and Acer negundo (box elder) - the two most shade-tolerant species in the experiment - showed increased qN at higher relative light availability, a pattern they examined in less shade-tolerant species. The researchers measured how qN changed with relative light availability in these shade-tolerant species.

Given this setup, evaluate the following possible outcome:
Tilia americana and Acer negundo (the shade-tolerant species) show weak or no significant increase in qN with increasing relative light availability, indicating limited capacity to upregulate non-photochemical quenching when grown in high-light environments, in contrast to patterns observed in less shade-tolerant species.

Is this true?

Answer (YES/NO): YES